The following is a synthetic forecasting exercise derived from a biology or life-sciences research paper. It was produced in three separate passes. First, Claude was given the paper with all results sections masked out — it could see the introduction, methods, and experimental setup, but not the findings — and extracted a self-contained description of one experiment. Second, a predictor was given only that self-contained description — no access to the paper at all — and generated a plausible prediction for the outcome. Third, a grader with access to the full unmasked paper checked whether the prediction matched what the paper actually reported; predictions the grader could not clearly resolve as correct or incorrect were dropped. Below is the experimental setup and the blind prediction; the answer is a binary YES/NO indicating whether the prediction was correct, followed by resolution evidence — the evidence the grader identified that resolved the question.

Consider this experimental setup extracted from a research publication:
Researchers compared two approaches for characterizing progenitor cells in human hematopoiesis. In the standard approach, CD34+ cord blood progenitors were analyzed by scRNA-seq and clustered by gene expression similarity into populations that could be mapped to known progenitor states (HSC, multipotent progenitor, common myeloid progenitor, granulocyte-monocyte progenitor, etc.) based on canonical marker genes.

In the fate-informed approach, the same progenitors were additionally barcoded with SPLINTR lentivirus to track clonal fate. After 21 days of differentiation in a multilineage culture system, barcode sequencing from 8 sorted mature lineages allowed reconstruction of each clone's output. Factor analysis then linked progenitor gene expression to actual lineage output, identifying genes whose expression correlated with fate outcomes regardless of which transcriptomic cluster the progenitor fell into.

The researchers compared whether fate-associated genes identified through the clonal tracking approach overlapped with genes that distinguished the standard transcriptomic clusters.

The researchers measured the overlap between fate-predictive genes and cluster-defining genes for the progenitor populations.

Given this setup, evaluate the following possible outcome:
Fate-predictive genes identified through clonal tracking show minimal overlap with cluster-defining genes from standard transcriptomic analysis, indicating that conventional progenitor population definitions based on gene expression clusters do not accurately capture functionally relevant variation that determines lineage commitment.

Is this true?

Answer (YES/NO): YES